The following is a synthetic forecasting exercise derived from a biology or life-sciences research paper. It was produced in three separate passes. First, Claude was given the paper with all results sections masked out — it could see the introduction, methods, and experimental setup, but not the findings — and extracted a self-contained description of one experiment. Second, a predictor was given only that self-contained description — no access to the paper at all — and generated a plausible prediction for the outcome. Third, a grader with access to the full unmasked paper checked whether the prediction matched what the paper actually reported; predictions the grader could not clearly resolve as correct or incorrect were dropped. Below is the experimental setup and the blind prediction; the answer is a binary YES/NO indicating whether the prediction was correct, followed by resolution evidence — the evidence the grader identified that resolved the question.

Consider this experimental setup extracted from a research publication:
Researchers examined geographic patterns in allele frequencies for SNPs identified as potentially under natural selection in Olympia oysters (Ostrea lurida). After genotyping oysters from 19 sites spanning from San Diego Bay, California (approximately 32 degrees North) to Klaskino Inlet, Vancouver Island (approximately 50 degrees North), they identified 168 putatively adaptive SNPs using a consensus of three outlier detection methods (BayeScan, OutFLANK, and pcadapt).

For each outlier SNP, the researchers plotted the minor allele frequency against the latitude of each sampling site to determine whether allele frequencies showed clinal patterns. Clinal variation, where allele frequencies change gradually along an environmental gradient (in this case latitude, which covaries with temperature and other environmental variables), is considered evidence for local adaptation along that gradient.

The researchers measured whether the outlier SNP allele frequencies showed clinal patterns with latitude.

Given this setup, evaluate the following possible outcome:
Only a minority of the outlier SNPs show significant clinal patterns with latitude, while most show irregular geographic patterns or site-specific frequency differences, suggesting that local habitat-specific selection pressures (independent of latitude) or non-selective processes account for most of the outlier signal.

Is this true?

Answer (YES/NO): NO